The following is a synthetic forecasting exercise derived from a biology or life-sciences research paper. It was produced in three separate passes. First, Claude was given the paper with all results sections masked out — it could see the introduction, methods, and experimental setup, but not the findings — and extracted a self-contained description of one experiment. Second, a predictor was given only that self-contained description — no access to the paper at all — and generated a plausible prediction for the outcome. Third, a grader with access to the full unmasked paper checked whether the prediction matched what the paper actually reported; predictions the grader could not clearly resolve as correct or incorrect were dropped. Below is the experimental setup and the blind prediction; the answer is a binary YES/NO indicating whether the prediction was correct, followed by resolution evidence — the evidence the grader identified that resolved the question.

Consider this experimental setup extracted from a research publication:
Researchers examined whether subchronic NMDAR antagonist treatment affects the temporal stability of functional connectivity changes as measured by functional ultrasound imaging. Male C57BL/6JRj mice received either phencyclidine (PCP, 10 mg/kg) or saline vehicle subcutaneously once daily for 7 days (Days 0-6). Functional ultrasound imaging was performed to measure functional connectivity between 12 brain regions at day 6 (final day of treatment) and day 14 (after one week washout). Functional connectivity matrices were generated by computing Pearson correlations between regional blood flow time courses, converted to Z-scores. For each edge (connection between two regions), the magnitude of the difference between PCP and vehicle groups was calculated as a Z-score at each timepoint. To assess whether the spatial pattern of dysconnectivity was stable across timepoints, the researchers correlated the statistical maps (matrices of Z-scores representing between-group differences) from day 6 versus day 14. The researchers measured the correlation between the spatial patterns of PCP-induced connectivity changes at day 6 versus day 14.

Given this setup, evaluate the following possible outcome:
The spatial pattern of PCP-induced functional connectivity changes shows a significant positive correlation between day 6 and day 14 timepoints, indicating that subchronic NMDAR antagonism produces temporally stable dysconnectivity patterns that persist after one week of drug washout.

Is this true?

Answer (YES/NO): YES